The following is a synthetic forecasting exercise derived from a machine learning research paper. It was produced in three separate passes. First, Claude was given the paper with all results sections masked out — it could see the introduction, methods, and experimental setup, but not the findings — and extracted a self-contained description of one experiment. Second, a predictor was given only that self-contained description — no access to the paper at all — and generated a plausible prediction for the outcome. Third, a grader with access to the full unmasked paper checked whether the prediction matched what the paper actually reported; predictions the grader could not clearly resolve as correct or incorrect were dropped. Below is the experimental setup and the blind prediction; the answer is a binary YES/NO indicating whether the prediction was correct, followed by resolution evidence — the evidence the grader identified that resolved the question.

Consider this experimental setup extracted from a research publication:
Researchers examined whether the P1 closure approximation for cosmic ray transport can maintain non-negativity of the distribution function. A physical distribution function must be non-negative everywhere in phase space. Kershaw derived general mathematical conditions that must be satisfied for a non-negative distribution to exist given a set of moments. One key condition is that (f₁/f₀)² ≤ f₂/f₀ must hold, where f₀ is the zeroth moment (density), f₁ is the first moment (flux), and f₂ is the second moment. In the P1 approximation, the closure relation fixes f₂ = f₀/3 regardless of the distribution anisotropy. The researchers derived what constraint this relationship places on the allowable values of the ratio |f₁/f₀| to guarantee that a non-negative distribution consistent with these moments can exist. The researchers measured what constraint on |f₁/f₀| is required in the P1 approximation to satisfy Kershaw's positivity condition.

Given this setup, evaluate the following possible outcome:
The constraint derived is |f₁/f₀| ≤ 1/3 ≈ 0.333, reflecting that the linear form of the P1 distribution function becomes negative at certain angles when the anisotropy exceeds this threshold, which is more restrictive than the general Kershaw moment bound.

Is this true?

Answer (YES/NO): NO